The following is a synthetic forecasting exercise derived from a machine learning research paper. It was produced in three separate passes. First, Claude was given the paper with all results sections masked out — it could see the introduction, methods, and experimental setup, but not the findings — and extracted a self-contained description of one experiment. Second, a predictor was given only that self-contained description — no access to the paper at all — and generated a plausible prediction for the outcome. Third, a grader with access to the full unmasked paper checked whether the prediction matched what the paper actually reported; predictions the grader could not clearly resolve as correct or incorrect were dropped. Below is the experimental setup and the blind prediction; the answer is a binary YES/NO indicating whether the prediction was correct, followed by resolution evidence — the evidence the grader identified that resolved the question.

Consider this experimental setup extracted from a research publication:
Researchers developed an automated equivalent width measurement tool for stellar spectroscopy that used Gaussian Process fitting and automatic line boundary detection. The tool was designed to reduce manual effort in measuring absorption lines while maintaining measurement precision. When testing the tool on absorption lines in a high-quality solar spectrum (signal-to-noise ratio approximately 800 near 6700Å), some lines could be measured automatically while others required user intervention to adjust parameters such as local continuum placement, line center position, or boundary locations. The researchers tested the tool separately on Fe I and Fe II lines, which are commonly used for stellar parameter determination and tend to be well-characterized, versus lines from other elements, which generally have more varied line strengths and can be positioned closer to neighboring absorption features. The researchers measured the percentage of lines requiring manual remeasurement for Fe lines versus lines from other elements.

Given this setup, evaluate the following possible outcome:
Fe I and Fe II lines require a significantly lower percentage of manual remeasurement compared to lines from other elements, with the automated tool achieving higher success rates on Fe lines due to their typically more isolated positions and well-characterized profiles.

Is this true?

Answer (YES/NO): YES